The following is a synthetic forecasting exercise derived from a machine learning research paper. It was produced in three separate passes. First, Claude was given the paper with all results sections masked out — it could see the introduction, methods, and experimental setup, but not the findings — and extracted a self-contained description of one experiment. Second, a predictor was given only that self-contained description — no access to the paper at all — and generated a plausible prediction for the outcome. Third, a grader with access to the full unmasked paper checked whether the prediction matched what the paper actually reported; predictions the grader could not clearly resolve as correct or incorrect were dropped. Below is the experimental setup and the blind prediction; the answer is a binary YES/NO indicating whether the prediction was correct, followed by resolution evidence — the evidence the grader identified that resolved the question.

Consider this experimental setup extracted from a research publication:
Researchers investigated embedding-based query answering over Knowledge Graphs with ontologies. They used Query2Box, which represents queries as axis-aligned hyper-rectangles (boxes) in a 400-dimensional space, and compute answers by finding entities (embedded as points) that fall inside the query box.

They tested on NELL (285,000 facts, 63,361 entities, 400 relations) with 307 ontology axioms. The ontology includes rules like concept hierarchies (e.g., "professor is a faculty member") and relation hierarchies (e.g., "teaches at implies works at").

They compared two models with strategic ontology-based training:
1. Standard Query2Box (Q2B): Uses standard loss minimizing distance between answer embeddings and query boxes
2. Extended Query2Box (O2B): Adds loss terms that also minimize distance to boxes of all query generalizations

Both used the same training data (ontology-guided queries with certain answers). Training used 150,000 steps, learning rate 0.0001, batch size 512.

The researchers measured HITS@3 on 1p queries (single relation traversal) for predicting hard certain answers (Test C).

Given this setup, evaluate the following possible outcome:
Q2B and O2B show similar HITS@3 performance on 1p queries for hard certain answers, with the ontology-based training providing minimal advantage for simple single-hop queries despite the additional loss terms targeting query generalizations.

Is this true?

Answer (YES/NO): YES